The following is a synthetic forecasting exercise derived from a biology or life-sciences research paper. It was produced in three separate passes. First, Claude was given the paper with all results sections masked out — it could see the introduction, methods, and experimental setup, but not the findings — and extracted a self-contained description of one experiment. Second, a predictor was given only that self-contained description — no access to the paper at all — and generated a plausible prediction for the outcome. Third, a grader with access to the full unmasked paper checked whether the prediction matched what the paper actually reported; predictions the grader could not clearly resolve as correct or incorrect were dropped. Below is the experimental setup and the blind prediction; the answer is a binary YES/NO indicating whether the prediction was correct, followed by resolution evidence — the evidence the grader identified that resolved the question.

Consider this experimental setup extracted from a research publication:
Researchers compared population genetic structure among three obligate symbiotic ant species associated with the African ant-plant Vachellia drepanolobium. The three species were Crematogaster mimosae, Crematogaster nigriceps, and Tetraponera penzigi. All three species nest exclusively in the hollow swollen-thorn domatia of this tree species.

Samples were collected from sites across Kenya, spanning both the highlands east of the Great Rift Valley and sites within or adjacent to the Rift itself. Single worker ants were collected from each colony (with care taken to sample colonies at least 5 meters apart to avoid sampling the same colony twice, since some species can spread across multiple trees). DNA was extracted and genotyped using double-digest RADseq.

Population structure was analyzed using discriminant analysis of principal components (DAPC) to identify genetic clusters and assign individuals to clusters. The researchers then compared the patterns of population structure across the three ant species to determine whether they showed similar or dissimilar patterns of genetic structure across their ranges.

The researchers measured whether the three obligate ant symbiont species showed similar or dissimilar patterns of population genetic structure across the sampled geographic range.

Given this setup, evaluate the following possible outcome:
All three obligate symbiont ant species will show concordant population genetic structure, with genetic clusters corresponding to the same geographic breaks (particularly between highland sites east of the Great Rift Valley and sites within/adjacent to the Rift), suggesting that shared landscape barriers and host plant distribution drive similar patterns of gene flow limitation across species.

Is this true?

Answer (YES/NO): NO